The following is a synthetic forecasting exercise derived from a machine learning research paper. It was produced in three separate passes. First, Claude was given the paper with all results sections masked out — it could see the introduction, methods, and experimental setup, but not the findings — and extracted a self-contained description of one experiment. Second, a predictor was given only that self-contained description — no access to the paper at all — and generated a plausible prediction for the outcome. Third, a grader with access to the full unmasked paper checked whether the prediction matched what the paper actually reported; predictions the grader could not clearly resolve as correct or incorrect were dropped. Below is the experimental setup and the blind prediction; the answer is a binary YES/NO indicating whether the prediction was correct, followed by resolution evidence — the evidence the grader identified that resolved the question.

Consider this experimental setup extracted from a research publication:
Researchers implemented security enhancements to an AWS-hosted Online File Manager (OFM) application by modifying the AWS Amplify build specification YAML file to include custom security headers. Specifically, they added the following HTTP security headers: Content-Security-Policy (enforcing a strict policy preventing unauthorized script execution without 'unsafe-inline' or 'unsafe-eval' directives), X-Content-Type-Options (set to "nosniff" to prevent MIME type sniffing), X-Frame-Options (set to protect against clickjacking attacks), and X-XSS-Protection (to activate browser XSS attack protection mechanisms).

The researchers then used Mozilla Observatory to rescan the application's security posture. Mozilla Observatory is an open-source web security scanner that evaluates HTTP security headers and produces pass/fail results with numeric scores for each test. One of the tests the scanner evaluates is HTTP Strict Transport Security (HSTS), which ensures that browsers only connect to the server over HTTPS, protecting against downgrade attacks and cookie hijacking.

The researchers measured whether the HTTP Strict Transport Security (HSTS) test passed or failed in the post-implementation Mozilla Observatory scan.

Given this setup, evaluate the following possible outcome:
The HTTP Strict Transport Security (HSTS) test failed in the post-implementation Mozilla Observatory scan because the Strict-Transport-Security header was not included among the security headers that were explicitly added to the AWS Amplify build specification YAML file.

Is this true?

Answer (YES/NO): YES